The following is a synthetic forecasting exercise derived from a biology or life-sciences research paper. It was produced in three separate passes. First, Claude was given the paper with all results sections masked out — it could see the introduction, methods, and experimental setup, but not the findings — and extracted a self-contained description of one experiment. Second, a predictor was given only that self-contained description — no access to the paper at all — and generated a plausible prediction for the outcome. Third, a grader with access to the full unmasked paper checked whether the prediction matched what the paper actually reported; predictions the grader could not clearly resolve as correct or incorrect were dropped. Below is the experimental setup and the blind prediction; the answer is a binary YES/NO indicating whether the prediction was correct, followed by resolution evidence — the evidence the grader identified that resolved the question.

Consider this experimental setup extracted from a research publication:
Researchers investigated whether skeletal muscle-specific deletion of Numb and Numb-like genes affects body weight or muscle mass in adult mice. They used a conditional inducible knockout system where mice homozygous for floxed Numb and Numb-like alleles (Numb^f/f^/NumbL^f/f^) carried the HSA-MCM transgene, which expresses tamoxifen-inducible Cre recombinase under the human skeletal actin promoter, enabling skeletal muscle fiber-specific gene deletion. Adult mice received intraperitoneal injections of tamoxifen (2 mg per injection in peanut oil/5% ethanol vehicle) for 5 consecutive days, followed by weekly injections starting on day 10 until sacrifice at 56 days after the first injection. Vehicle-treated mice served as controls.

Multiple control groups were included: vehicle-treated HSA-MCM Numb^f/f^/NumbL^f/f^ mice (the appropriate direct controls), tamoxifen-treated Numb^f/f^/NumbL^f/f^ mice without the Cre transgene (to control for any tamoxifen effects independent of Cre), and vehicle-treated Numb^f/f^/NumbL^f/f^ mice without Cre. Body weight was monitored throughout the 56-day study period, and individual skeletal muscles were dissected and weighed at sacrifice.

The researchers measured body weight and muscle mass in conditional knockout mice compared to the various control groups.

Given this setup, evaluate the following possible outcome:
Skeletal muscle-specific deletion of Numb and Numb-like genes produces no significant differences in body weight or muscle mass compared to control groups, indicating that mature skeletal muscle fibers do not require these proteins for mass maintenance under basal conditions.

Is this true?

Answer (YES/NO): NO